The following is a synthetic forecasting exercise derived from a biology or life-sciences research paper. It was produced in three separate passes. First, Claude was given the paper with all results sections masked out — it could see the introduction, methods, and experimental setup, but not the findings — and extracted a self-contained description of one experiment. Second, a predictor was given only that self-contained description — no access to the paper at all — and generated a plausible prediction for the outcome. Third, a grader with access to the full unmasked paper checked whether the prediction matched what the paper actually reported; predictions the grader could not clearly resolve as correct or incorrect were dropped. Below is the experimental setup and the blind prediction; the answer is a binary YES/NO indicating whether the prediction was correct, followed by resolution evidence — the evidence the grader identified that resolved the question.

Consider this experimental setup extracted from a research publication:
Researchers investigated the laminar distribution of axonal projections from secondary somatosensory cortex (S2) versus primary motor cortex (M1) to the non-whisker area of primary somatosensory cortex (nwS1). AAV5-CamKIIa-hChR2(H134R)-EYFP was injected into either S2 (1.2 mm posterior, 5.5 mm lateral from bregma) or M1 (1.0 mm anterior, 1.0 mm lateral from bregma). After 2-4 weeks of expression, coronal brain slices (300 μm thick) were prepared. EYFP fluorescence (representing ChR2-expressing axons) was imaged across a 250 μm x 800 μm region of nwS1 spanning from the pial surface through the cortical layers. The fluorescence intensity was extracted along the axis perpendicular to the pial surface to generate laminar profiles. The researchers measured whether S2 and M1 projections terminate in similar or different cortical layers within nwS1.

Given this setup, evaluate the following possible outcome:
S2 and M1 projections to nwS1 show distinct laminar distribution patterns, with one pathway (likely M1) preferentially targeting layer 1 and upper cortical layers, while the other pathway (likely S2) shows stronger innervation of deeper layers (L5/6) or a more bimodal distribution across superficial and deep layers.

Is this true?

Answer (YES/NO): NO